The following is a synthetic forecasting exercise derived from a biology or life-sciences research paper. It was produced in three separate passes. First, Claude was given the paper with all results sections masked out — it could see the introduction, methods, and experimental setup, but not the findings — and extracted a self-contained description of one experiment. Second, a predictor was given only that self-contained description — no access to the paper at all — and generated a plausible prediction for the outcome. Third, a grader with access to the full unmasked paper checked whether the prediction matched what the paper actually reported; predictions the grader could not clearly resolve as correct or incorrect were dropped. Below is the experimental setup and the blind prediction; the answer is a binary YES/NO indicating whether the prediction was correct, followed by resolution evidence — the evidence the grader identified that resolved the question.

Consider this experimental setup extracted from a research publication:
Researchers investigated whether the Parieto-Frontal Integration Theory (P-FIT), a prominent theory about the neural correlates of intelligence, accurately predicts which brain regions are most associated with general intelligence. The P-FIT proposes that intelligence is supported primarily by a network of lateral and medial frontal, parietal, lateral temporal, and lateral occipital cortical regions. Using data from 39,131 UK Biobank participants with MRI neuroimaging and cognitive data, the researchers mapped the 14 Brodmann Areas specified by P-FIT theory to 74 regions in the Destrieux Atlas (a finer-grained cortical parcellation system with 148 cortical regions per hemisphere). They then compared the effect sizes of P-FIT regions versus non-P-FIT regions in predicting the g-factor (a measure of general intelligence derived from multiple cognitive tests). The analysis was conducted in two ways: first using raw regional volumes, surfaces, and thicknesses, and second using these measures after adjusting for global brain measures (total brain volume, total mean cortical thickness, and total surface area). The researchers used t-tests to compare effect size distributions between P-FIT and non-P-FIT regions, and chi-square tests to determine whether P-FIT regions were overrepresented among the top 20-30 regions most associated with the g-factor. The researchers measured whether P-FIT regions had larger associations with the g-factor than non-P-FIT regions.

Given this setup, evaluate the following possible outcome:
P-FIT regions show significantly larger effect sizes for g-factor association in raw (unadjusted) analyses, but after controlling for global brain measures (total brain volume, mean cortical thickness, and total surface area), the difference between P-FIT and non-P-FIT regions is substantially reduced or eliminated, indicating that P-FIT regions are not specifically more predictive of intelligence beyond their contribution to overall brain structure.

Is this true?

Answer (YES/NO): NO